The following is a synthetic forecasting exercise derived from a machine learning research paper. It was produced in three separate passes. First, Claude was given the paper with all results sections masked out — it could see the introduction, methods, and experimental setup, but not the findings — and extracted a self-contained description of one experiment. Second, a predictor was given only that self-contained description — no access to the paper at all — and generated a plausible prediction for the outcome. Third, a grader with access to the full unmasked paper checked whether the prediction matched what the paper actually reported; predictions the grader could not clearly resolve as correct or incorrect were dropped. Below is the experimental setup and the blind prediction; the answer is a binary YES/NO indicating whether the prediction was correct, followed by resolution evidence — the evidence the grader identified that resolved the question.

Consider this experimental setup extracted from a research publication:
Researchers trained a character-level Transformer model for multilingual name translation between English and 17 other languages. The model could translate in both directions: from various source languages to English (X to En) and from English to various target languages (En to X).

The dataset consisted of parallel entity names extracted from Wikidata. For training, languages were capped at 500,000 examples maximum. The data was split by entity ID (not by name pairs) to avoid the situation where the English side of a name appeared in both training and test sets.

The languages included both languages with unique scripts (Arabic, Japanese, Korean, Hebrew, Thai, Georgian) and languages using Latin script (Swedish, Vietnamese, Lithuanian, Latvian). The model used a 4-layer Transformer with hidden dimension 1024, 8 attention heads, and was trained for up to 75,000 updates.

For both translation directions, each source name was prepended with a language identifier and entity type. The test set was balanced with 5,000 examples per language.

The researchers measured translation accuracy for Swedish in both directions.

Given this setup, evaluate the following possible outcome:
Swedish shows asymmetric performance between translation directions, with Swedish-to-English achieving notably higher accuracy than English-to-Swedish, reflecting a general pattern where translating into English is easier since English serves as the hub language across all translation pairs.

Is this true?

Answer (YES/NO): NO